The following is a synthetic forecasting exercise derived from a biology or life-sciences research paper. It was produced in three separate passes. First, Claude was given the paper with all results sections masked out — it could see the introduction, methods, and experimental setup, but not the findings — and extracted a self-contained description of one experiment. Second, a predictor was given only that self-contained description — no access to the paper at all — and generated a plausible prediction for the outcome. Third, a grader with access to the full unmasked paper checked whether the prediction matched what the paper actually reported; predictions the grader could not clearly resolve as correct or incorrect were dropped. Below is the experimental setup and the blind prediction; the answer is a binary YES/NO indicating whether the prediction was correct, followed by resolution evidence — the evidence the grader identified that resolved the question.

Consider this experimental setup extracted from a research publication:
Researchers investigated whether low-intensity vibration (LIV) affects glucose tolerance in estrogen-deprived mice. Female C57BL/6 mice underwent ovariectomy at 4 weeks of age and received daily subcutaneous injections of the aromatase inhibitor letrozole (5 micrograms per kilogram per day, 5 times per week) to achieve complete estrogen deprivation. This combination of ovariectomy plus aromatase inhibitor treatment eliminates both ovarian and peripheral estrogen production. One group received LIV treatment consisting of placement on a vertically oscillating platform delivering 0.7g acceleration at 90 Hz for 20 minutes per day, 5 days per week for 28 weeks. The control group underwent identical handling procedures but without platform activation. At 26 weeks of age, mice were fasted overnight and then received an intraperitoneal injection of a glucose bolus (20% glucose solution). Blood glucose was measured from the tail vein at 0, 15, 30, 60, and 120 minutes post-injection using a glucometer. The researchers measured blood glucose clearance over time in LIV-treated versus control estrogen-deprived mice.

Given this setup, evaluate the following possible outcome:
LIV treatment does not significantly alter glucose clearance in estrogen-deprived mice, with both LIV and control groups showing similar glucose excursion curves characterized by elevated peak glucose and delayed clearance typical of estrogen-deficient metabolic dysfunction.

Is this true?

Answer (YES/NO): NO